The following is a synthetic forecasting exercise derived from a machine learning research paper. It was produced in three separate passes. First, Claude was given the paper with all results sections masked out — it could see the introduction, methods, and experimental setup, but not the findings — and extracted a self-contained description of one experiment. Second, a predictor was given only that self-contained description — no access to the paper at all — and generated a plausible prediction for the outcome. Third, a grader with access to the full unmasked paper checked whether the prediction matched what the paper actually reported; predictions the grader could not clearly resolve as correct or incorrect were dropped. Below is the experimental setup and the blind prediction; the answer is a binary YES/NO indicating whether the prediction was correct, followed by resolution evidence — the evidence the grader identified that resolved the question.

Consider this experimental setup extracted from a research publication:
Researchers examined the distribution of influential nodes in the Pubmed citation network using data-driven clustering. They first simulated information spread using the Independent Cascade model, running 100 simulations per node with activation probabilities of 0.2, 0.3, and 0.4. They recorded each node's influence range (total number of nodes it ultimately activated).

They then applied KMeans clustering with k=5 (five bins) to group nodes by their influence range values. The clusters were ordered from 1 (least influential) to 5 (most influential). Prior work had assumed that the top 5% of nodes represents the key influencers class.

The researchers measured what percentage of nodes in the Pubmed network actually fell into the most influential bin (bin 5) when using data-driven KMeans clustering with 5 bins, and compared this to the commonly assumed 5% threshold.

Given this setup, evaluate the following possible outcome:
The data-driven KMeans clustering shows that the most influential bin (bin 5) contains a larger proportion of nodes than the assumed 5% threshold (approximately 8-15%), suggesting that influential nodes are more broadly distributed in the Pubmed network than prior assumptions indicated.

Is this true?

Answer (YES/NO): NO